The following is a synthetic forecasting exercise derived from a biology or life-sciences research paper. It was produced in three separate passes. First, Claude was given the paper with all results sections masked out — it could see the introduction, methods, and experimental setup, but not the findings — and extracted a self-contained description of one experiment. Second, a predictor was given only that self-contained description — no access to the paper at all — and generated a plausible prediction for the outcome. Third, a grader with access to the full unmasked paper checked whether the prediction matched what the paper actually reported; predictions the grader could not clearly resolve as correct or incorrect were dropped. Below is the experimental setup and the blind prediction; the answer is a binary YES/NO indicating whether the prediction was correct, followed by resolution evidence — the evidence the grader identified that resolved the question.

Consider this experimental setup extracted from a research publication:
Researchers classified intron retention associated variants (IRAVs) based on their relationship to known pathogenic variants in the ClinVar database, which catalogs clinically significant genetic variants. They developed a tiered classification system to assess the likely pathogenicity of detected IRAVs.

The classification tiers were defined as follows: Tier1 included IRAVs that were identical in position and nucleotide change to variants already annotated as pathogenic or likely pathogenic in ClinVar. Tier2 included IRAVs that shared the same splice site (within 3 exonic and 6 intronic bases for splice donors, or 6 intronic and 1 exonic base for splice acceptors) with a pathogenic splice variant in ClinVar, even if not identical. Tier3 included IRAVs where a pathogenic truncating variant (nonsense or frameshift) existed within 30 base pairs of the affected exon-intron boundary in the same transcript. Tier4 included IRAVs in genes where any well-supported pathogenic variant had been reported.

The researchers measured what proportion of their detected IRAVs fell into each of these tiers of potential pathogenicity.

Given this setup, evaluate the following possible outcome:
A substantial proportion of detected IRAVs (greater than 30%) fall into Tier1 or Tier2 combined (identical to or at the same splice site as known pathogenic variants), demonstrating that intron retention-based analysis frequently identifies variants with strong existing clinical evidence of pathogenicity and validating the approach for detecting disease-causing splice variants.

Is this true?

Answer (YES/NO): NO